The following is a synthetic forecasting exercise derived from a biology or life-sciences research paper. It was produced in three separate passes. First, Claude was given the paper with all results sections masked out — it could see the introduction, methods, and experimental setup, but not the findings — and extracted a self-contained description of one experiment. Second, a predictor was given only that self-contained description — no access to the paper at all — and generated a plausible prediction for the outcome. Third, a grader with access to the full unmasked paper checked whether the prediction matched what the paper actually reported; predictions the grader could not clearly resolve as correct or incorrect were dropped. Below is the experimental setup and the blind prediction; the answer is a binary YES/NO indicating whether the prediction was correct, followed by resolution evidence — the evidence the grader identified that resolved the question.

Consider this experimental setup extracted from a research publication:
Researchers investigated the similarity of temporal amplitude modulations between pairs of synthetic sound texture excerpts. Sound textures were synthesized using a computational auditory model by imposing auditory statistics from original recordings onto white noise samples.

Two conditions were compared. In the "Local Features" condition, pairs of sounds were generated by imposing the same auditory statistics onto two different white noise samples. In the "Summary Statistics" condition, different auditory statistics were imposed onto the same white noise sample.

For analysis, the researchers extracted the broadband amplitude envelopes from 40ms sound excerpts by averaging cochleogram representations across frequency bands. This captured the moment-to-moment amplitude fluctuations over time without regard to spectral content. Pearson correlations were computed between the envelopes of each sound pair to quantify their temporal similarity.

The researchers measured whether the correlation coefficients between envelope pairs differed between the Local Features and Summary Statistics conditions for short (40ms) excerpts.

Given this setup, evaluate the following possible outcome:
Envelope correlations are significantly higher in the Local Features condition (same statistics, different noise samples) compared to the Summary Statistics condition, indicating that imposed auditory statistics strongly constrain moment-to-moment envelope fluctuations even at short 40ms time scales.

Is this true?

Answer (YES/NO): NO